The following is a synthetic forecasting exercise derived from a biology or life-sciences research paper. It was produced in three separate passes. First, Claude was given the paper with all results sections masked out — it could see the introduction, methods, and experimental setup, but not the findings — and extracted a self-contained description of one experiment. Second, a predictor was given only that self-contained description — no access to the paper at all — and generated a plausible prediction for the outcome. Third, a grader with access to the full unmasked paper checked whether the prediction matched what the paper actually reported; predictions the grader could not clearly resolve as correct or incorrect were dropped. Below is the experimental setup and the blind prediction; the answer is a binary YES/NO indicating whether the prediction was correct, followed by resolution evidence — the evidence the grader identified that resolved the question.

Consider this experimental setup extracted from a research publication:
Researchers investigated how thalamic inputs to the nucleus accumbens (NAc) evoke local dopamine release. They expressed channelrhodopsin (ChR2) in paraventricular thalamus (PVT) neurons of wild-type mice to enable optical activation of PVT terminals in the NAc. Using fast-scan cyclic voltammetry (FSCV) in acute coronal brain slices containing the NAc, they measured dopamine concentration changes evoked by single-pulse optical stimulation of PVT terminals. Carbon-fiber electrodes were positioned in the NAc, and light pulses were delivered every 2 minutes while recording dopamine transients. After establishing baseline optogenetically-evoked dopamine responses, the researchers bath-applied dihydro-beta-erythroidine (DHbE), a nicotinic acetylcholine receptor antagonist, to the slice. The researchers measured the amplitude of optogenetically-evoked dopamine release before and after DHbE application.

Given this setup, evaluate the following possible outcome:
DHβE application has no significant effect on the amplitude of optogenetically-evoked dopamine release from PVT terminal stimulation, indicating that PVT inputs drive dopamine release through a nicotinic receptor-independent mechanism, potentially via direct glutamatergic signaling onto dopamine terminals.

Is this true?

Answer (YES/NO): NO